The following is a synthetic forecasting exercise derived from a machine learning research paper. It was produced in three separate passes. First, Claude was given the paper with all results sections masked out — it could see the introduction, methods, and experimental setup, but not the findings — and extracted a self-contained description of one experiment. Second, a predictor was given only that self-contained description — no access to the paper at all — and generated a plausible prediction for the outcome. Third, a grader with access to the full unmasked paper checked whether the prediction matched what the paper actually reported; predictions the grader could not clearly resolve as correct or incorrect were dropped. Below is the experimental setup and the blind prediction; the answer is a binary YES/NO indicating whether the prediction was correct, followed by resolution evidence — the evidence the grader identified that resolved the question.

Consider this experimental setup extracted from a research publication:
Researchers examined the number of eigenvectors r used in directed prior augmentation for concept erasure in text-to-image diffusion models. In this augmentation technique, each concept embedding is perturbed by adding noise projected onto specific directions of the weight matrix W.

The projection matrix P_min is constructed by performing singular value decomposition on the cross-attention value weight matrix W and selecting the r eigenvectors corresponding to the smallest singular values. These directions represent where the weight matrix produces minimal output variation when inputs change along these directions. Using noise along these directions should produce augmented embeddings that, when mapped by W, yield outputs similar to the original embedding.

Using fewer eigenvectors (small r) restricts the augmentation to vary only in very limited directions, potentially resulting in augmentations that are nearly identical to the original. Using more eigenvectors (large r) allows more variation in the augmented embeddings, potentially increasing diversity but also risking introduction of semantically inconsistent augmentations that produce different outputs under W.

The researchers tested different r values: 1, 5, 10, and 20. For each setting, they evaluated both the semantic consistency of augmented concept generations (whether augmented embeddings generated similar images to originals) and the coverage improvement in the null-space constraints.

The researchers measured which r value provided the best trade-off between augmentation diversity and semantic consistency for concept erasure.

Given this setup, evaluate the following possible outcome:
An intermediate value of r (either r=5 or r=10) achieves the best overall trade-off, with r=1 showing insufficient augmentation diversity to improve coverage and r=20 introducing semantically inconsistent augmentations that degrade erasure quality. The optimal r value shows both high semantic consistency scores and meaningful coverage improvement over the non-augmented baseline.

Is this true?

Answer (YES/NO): NO